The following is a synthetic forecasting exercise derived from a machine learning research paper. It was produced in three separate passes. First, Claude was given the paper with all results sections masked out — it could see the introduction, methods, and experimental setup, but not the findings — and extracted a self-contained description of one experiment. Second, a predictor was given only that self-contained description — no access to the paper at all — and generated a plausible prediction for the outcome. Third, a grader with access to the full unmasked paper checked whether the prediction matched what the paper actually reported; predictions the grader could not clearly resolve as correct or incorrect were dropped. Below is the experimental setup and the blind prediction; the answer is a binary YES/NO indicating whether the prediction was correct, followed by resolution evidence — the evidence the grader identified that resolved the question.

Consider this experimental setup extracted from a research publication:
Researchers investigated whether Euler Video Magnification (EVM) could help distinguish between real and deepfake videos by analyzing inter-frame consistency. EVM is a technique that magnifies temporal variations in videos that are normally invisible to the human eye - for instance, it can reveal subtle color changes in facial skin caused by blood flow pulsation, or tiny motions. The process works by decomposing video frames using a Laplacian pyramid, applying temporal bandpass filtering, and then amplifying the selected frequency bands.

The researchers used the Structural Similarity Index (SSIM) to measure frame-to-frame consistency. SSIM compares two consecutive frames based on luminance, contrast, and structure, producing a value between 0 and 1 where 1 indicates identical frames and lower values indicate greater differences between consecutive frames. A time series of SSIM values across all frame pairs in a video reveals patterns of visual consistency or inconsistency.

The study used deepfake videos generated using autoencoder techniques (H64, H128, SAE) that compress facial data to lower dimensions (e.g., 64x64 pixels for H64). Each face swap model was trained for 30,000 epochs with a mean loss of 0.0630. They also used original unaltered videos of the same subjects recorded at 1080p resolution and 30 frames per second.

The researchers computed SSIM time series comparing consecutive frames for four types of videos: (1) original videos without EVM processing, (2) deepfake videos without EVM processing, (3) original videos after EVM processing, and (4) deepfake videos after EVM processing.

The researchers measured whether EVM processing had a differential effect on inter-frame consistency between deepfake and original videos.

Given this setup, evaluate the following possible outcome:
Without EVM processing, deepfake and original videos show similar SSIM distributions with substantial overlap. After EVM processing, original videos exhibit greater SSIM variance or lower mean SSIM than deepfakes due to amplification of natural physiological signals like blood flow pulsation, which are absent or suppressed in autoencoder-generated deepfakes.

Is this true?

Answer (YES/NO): NO